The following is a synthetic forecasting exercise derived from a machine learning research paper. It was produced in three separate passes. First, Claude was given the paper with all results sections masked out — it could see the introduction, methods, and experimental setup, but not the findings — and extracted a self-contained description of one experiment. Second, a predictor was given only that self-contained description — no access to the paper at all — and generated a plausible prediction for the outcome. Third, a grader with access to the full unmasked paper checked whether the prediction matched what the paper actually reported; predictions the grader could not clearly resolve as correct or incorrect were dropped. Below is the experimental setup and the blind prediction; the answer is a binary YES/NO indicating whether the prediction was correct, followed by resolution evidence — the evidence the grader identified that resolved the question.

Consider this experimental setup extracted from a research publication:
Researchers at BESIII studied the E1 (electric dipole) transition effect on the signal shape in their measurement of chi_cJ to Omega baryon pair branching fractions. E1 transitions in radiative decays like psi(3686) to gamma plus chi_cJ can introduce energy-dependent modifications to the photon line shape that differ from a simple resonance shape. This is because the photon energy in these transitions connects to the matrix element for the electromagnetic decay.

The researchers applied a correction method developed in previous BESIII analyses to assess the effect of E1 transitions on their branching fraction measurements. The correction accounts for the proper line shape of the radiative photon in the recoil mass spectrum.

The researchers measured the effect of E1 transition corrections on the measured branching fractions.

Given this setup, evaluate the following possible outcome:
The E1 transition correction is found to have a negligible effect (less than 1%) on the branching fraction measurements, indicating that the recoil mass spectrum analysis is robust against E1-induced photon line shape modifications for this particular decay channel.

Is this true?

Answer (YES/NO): YES